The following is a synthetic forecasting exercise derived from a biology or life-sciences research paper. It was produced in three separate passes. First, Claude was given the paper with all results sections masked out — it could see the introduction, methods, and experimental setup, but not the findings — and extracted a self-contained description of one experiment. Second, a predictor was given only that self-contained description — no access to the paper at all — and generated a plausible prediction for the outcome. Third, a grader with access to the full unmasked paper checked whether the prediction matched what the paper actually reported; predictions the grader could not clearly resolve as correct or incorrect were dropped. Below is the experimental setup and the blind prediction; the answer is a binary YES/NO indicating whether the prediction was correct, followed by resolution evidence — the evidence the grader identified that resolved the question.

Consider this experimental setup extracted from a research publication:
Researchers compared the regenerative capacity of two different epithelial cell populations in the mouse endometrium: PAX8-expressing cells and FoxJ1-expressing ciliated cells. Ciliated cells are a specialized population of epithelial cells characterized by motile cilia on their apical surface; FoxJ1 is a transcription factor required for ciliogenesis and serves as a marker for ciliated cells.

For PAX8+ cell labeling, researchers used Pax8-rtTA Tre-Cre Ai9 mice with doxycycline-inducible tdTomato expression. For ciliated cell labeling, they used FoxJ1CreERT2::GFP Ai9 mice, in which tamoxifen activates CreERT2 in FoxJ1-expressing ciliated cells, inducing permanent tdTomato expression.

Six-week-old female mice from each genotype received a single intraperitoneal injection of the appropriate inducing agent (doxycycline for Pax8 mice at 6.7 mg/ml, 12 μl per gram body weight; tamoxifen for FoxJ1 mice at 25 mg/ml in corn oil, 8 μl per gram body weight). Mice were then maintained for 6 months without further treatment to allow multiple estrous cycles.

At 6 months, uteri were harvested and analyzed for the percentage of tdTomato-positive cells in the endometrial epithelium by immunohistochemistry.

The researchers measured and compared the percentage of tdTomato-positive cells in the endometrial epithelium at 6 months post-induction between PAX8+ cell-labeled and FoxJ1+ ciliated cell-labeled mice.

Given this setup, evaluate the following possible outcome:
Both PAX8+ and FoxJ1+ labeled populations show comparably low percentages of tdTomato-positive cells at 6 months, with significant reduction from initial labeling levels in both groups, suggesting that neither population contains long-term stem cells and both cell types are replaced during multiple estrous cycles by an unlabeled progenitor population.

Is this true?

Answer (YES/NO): NO